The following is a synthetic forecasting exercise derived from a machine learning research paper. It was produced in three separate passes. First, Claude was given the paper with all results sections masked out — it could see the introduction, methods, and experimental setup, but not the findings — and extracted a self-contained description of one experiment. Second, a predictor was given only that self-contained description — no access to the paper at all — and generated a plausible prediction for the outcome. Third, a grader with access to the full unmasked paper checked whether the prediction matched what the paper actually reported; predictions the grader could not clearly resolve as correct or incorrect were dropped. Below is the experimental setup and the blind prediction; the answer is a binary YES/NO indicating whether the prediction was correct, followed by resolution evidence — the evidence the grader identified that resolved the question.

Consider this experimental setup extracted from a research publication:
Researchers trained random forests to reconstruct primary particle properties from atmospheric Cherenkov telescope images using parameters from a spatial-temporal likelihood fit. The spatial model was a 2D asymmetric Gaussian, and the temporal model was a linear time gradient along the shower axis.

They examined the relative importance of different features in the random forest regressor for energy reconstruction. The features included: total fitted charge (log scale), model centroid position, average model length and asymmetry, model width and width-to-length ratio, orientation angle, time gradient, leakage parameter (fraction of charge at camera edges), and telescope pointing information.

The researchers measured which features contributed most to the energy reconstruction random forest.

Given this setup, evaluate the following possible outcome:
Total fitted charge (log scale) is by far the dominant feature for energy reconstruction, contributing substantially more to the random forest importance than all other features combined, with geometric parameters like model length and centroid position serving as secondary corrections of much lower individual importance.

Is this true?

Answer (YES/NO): NO